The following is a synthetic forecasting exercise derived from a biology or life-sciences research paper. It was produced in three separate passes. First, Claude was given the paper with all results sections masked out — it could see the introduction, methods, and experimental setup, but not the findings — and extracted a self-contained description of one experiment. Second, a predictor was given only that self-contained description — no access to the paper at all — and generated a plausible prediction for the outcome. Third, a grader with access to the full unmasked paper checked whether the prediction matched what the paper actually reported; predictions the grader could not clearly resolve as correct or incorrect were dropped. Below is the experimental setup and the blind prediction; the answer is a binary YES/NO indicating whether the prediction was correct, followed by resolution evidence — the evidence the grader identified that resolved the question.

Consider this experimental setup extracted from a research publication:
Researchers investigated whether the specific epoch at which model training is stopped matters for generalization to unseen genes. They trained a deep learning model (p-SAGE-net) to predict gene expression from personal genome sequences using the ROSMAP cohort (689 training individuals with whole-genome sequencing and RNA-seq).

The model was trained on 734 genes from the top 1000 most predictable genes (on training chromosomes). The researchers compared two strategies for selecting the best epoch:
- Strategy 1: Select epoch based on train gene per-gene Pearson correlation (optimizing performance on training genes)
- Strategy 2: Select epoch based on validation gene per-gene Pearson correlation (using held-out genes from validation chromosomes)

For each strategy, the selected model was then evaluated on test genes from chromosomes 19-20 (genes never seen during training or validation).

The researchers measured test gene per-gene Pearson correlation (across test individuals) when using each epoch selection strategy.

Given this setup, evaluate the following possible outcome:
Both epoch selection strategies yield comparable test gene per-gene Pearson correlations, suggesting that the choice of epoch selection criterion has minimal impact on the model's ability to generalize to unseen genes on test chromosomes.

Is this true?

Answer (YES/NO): YES